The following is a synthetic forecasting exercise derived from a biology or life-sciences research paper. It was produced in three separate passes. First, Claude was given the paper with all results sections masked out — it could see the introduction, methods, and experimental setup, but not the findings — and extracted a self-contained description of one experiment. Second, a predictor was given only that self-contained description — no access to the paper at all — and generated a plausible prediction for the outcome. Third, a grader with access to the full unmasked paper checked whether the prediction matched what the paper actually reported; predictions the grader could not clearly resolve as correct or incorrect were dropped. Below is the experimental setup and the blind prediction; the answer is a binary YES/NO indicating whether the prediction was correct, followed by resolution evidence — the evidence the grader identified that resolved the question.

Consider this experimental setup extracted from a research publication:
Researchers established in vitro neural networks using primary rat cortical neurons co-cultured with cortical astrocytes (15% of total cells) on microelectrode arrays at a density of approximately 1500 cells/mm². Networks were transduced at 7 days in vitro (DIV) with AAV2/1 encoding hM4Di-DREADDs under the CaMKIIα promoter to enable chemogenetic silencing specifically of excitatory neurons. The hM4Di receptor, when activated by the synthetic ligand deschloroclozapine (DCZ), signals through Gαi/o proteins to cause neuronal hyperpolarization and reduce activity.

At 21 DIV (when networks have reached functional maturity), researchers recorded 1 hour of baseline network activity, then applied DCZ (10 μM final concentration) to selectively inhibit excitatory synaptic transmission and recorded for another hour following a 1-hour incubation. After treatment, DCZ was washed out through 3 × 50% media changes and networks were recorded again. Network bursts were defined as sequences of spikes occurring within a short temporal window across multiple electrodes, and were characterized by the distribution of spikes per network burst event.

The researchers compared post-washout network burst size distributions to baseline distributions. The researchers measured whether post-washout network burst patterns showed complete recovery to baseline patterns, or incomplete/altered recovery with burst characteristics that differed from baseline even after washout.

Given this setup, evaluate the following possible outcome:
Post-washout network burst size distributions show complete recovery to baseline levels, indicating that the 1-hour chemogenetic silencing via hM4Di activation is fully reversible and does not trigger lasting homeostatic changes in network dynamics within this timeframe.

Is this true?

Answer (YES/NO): NO